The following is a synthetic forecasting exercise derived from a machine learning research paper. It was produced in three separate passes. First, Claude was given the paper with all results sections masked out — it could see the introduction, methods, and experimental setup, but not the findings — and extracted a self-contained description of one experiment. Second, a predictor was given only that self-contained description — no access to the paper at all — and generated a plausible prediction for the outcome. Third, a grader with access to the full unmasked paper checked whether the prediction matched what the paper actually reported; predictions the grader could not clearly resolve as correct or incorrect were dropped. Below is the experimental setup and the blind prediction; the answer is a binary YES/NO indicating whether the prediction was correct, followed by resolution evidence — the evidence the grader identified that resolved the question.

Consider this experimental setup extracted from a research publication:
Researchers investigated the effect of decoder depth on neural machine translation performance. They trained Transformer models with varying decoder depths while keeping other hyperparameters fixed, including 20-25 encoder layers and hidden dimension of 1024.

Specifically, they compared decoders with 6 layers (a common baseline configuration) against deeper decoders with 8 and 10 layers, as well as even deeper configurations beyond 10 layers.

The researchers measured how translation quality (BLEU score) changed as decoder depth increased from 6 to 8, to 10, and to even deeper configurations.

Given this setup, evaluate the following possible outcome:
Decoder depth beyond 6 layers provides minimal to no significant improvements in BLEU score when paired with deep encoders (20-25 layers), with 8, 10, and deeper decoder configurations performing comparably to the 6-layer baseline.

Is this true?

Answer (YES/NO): NO